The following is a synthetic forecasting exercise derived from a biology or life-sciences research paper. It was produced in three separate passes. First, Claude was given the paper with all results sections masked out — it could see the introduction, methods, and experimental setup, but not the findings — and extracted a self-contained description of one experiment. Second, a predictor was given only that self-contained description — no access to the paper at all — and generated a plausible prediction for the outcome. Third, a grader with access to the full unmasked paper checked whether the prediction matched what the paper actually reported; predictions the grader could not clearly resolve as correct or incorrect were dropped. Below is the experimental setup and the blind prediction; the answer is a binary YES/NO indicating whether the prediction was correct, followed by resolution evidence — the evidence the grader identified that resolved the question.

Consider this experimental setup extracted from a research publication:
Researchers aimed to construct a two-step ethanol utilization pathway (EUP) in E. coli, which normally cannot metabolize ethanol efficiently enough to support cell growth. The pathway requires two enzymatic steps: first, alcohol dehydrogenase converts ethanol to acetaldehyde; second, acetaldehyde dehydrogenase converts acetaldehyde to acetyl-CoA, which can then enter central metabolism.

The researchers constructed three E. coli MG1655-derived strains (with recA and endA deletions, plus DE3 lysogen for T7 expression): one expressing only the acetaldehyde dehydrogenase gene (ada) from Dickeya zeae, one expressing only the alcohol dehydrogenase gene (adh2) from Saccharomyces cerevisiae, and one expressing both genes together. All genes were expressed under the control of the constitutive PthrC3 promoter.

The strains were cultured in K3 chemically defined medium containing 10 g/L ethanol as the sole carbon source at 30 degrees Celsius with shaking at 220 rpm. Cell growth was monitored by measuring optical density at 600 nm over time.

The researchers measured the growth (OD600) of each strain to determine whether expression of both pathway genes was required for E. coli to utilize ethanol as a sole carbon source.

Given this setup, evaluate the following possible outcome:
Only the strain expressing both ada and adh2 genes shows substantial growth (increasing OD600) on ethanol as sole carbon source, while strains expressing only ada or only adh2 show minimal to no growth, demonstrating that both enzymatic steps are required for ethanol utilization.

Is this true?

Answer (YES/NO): NO